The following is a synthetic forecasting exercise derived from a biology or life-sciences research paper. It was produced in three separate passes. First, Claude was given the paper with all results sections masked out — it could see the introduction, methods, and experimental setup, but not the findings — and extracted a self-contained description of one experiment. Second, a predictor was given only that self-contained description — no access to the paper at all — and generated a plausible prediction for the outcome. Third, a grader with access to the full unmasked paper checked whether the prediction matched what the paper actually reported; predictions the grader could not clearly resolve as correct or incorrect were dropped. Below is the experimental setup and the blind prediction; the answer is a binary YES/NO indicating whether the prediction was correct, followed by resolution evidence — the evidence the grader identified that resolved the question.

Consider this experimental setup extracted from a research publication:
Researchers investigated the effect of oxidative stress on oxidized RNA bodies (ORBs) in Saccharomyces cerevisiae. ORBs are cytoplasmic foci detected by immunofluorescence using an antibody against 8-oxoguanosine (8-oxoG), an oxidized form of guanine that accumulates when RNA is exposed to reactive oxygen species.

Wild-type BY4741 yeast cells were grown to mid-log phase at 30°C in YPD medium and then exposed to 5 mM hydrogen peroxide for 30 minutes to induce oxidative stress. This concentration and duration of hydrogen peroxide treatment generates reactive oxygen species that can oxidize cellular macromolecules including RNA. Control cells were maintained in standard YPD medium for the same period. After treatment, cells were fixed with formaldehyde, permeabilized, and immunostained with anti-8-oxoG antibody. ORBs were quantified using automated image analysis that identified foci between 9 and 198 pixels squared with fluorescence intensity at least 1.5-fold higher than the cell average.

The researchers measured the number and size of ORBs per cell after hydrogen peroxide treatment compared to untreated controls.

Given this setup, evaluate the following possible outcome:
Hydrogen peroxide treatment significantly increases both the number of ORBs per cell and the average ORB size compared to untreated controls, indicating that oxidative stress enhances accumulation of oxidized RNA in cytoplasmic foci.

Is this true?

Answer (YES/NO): NO